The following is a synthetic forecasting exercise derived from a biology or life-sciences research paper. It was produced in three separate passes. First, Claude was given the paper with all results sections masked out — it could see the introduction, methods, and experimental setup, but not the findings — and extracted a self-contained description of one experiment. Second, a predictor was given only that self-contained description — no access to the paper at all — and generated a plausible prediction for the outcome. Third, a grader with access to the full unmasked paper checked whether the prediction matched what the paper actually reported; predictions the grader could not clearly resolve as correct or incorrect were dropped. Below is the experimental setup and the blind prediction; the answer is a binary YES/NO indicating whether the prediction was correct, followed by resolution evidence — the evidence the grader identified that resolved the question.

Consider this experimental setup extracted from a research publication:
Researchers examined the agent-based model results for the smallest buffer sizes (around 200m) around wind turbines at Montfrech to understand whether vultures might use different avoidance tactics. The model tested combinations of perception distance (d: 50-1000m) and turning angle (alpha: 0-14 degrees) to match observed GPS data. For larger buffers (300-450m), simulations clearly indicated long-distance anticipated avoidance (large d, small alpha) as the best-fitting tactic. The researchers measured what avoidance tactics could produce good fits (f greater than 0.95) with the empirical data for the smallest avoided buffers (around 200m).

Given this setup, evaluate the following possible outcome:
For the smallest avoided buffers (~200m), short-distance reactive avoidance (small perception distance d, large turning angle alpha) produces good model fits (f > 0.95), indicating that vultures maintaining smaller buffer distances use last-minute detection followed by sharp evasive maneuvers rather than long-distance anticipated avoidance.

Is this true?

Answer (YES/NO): NO